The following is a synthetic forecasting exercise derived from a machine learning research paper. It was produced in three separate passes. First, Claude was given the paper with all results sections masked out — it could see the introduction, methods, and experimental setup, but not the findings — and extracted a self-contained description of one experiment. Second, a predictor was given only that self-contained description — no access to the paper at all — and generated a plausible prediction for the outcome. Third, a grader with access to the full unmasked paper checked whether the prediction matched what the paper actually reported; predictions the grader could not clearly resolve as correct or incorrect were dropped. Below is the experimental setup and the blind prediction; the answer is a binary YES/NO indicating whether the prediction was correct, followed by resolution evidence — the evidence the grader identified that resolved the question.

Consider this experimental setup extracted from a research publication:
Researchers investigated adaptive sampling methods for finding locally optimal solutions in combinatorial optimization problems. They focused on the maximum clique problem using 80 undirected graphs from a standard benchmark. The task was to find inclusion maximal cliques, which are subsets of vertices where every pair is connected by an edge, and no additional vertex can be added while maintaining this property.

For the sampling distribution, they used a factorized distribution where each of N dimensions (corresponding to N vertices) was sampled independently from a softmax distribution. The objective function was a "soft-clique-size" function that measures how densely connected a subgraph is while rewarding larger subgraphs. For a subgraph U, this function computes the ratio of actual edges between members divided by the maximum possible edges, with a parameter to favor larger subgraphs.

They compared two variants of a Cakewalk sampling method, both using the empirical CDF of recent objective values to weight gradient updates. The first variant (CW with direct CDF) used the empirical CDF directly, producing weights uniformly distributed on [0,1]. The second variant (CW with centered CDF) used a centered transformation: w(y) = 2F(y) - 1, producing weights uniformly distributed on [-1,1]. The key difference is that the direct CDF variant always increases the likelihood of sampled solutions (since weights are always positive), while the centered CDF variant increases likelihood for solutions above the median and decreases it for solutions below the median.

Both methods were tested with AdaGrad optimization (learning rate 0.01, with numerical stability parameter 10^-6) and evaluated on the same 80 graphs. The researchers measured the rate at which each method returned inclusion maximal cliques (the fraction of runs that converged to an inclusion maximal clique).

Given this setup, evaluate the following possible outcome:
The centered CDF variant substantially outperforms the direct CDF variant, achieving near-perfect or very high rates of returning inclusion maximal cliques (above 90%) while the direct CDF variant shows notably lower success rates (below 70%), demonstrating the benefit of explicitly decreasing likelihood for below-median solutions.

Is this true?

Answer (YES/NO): YES